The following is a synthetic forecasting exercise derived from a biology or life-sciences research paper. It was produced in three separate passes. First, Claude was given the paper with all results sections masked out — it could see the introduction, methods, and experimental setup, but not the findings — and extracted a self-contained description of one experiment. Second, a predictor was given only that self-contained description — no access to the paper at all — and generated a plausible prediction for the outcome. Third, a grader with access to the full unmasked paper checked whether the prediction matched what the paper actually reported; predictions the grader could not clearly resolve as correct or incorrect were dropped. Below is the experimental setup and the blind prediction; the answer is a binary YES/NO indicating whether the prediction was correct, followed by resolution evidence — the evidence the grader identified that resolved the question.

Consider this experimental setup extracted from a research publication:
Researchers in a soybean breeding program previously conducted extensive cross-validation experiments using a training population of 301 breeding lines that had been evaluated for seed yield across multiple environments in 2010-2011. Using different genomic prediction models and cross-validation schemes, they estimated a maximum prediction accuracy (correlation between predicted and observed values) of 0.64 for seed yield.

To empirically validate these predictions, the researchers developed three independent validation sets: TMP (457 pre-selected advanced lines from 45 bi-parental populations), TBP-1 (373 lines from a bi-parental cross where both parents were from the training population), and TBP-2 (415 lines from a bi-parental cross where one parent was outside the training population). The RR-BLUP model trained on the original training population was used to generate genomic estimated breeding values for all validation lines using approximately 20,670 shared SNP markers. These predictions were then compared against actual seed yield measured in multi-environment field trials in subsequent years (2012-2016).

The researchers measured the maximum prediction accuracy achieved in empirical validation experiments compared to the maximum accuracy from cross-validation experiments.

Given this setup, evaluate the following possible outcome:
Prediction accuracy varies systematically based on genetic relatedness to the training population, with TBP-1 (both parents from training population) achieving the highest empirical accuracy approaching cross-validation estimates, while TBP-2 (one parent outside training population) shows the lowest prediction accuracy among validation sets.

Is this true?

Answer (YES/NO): YES